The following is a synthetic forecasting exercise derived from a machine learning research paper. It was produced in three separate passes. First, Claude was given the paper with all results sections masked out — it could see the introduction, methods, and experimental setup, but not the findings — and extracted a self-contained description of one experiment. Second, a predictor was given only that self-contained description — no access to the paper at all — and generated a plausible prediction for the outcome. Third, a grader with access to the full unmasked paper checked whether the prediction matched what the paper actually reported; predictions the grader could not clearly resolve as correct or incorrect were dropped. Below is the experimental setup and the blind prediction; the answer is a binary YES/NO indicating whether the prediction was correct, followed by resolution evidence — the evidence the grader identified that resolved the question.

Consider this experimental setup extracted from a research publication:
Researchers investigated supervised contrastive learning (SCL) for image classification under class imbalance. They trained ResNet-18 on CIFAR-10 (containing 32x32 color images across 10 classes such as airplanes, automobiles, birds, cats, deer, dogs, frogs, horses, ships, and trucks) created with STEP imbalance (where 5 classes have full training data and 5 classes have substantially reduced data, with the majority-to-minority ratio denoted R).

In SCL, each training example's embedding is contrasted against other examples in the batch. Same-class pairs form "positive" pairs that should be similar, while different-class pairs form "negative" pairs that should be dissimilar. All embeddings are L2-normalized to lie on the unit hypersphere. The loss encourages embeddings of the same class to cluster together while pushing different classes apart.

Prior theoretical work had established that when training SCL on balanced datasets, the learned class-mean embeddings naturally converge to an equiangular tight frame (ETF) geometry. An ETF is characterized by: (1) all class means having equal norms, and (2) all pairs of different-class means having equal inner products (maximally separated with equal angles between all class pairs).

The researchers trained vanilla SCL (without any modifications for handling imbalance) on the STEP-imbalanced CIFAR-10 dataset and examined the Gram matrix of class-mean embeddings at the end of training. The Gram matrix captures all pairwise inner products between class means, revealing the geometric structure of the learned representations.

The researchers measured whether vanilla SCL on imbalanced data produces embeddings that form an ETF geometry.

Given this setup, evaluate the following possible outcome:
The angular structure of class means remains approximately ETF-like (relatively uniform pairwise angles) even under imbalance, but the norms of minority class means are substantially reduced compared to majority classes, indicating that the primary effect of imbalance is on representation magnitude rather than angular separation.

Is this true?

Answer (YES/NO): NO